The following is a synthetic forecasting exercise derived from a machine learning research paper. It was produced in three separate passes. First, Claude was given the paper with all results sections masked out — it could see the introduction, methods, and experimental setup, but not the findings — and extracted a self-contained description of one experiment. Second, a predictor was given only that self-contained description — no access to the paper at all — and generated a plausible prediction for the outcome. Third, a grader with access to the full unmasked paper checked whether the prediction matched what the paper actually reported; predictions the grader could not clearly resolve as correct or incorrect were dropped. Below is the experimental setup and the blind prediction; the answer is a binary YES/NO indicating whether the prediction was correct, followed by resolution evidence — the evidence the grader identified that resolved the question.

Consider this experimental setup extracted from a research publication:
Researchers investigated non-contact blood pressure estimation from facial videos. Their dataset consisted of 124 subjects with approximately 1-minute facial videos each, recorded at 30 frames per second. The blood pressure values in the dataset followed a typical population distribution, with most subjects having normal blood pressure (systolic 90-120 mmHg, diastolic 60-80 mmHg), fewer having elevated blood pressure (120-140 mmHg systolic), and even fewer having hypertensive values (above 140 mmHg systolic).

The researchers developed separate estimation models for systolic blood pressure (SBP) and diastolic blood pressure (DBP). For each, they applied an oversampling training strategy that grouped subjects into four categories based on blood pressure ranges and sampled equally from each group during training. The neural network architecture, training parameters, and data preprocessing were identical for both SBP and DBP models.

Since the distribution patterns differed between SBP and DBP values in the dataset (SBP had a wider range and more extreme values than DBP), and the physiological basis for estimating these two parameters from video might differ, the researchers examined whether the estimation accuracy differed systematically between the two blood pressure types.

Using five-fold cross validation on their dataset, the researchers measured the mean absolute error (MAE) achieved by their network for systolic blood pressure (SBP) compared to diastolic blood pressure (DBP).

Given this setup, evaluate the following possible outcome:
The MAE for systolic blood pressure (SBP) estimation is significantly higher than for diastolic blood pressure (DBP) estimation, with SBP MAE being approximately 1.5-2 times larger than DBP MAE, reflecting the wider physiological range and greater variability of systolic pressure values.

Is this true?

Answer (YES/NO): NO